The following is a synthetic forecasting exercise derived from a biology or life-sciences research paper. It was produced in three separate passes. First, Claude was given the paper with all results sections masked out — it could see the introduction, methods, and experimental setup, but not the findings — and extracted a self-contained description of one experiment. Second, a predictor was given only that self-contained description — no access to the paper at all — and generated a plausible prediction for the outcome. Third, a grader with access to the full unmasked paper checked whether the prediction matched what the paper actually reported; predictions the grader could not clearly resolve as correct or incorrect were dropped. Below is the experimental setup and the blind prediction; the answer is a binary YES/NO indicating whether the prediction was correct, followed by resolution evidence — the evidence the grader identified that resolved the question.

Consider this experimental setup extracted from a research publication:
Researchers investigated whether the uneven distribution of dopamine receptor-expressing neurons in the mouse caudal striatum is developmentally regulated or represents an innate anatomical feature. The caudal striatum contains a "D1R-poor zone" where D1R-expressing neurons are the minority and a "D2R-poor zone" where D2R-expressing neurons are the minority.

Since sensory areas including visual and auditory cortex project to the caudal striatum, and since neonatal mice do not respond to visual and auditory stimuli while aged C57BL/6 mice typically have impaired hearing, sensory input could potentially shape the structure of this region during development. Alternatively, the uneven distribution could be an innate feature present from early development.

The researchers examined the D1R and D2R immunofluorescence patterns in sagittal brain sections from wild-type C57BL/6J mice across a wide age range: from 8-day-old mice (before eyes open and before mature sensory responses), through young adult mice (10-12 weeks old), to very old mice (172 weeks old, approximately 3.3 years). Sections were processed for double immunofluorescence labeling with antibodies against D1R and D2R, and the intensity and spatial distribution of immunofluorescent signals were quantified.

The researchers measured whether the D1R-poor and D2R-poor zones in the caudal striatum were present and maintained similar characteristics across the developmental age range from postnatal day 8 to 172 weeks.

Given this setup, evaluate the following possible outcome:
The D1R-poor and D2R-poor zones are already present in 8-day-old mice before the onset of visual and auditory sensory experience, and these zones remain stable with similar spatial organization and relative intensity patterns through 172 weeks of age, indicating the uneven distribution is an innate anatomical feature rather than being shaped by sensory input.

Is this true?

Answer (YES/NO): YES